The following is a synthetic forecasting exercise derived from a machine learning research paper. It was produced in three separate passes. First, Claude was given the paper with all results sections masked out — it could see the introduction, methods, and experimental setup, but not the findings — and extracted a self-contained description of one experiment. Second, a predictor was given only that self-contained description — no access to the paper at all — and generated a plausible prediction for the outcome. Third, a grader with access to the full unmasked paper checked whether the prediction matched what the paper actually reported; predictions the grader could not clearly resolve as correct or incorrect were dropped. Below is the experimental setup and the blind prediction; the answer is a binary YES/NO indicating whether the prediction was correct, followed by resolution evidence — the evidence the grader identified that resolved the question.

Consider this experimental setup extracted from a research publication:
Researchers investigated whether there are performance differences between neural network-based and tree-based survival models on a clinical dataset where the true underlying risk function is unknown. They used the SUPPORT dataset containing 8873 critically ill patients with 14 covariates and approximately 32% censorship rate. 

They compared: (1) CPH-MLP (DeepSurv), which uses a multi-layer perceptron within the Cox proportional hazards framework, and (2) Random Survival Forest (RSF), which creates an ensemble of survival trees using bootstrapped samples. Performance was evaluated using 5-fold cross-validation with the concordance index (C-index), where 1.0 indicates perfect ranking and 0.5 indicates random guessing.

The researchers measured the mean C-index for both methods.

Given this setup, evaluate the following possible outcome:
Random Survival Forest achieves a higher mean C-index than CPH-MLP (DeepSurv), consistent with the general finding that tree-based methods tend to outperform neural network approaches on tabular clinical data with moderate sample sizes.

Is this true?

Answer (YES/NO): YES